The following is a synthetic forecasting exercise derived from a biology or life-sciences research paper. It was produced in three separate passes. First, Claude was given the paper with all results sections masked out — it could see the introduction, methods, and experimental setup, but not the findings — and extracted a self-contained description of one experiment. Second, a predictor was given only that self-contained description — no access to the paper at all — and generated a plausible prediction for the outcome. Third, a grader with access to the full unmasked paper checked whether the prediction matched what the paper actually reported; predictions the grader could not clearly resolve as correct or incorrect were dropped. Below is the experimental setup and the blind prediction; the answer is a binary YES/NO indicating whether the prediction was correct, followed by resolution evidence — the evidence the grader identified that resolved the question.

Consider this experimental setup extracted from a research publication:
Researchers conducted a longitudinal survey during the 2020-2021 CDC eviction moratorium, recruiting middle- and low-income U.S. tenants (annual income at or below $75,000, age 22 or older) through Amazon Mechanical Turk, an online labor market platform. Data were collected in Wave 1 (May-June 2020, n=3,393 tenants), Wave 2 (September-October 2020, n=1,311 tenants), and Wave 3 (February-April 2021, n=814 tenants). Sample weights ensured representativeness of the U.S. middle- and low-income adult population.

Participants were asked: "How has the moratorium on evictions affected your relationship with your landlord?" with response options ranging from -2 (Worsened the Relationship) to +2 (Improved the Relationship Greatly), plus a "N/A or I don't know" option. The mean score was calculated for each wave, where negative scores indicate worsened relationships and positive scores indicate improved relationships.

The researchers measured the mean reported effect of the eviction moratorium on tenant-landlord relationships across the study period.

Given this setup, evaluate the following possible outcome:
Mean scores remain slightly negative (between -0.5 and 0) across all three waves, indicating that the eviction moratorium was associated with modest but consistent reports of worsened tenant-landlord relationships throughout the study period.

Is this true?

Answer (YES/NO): NO